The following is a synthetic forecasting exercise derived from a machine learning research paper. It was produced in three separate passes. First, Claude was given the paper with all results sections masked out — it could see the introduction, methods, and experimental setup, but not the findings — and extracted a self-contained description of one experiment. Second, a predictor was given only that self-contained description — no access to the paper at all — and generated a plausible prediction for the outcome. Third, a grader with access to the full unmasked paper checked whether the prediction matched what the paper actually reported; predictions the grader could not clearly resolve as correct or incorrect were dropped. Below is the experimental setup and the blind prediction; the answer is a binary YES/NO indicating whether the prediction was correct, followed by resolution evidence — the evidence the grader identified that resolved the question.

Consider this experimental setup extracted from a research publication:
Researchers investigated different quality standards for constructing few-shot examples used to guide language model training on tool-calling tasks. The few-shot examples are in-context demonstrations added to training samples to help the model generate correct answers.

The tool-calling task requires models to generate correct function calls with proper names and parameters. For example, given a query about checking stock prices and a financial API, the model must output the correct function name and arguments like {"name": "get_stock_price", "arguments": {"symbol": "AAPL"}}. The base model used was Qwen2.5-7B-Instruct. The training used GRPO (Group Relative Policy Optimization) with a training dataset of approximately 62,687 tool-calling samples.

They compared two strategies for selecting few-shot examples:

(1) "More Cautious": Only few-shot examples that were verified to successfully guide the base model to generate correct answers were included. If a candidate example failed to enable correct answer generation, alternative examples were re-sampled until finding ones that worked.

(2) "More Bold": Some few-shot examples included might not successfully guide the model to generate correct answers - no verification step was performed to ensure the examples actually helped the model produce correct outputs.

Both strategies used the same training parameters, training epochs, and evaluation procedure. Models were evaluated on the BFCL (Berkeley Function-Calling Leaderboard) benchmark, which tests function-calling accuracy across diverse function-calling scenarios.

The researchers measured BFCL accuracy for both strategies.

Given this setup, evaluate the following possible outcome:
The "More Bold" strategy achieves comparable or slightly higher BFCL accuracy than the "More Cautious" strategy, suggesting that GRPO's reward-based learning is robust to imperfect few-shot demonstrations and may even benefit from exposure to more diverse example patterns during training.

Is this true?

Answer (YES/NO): NO